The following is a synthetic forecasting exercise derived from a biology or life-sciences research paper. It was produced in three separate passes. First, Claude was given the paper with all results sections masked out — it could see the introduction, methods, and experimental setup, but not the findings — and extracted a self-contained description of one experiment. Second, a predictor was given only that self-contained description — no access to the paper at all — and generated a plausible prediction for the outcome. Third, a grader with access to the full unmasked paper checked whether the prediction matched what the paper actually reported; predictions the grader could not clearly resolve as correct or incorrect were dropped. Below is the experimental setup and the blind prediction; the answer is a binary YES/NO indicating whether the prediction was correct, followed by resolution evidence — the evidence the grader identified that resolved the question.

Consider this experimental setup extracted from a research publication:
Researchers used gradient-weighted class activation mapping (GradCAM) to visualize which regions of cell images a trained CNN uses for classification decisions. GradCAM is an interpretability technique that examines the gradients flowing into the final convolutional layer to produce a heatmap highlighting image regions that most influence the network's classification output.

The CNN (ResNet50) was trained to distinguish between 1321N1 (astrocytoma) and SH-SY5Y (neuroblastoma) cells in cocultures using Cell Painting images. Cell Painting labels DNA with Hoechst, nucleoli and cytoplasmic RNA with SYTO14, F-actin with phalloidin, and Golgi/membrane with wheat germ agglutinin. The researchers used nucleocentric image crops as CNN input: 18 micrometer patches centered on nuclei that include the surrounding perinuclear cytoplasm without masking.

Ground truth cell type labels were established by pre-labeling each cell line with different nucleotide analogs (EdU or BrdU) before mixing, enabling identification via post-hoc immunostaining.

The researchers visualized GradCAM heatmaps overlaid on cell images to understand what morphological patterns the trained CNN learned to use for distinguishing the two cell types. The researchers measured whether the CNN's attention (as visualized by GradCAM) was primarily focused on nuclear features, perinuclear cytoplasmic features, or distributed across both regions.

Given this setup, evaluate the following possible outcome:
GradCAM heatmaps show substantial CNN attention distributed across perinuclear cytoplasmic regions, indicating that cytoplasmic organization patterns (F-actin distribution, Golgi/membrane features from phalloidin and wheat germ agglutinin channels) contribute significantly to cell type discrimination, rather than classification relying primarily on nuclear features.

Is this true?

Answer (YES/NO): YES